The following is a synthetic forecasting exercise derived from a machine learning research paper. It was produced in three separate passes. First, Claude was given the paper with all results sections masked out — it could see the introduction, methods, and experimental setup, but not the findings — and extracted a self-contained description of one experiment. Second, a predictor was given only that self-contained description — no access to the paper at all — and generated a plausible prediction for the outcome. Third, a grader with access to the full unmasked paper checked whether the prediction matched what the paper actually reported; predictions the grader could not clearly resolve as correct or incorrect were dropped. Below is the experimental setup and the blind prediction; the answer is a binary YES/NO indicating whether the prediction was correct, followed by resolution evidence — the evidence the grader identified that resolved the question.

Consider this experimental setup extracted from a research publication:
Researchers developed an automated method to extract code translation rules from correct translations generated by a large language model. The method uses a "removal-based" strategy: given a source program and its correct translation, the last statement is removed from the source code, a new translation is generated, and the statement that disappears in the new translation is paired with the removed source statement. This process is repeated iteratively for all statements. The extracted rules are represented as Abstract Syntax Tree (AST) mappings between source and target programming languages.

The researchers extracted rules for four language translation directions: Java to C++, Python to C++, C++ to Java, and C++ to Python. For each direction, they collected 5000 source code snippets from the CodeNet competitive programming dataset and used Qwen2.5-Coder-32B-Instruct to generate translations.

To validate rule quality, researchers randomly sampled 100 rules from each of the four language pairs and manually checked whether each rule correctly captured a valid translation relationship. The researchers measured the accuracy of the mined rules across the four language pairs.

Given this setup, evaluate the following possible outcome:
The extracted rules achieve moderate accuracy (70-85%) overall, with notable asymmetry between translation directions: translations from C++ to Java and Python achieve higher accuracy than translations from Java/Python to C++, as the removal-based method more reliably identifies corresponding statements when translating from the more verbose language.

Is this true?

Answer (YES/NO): NO